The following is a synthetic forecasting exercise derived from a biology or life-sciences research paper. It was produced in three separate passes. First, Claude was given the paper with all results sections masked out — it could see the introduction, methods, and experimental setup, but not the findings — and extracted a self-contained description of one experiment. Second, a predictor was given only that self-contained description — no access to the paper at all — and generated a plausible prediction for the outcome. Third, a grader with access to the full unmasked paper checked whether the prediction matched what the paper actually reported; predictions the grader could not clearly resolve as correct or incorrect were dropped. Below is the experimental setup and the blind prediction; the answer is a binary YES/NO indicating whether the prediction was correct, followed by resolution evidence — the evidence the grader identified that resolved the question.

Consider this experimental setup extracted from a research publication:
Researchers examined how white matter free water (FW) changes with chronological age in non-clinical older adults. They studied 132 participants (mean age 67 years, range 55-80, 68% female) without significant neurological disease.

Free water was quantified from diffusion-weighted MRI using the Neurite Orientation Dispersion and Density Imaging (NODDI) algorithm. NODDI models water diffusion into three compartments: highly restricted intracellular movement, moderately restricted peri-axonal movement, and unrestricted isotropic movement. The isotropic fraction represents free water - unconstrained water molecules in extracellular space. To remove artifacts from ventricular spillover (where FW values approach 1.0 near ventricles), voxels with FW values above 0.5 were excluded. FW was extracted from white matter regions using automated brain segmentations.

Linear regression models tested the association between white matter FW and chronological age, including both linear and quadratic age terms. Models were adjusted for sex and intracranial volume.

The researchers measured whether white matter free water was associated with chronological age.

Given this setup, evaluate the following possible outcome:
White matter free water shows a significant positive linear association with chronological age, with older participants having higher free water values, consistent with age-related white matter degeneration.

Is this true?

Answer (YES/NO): YES